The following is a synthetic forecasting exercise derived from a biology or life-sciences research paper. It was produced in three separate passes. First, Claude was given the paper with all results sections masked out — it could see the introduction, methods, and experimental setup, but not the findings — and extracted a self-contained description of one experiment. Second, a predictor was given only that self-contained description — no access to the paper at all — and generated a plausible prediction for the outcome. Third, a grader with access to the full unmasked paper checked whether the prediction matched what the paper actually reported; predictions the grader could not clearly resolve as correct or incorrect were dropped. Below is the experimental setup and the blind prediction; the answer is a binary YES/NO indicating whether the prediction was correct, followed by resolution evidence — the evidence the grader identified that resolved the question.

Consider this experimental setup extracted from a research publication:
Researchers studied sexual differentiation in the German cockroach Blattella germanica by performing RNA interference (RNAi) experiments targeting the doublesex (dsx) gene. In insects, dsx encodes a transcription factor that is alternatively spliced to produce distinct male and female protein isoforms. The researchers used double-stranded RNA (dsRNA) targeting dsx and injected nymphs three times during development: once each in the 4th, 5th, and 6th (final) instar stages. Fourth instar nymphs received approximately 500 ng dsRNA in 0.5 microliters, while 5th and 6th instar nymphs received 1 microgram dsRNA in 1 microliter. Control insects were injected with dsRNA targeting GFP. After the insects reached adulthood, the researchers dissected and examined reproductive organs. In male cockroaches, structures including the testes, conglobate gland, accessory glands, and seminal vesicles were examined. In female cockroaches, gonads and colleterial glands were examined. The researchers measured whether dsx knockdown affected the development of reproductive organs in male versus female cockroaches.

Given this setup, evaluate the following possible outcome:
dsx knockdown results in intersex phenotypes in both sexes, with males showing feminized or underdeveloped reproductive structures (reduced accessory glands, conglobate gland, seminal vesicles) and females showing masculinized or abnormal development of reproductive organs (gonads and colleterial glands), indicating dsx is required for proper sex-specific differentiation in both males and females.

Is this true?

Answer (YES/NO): NO